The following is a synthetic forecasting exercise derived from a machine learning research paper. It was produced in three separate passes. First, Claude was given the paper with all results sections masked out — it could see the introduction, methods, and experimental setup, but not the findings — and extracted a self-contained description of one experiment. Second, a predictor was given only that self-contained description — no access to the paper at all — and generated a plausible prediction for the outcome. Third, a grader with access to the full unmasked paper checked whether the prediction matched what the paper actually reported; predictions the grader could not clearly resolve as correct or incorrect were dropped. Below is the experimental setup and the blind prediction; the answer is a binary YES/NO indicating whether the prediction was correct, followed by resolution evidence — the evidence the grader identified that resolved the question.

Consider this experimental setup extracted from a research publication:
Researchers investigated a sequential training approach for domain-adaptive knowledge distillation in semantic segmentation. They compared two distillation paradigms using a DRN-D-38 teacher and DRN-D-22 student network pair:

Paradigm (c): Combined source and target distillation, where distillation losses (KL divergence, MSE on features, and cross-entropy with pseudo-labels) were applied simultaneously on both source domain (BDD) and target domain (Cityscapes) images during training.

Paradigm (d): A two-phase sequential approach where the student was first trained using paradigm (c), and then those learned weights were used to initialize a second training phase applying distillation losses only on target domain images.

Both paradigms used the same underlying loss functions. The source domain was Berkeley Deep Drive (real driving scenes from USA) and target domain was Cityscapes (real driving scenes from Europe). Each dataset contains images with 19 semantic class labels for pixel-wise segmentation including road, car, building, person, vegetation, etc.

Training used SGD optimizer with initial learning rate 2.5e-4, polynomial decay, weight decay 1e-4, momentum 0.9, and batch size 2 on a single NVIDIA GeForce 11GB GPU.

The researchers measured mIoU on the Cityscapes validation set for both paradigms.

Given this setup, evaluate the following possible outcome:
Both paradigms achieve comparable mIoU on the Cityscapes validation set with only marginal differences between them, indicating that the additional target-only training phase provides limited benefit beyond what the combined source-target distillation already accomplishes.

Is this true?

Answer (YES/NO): NO